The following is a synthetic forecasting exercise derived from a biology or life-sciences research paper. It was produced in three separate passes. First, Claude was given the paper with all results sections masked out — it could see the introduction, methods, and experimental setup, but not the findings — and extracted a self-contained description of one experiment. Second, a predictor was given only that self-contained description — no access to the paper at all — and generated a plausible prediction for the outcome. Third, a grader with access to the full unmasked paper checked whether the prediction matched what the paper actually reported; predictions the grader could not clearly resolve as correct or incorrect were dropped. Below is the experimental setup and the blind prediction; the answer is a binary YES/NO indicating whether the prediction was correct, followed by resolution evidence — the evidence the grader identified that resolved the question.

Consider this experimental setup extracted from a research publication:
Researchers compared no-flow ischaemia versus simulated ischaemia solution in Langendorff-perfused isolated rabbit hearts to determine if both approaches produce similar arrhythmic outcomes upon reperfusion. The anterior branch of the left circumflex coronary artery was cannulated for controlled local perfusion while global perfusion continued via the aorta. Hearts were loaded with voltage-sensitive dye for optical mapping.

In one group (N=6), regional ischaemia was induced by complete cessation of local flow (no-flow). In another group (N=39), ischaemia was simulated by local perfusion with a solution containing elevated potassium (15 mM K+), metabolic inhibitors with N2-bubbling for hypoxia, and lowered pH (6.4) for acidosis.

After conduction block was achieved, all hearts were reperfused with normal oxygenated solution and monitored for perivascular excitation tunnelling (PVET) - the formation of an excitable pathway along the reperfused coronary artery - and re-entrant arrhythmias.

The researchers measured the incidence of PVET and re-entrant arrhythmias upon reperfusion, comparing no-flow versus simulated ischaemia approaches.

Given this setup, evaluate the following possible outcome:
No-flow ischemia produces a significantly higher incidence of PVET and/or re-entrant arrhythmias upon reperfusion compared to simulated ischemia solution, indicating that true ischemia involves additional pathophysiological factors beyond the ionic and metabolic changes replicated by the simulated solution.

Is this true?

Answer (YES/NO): NO